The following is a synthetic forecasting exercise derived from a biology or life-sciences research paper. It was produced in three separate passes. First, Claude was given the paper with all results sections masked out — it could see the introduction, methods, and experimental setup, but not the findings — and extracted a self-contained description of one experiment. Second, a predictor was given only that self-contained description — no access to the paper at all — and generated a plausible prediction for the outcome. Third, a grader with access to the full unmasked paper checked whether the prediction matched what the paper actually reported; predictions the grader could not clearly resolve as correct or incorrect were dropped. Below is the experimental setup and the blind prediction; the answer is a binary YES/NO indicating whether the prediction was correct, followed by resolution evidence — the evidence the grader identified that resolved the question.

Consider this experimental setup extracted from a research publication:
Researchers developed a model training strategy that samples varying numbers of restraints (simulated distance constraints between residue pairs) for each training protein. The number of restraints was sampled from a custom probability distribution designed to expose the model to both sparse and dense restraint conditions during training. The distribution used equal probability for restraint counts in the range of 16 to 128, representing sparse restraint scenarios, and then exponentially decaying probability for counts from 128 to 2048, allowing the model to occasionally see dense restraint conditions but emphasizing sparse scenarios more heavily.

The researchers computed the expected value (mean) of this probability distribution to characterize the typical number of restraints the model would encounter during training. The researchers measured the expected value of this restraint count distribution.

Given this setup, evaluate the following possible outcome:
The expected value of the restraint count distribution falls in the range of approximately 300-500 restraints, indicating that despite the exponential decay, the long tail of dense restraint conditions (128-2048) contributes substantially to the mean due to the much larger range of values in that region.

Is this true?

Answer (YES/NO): NO